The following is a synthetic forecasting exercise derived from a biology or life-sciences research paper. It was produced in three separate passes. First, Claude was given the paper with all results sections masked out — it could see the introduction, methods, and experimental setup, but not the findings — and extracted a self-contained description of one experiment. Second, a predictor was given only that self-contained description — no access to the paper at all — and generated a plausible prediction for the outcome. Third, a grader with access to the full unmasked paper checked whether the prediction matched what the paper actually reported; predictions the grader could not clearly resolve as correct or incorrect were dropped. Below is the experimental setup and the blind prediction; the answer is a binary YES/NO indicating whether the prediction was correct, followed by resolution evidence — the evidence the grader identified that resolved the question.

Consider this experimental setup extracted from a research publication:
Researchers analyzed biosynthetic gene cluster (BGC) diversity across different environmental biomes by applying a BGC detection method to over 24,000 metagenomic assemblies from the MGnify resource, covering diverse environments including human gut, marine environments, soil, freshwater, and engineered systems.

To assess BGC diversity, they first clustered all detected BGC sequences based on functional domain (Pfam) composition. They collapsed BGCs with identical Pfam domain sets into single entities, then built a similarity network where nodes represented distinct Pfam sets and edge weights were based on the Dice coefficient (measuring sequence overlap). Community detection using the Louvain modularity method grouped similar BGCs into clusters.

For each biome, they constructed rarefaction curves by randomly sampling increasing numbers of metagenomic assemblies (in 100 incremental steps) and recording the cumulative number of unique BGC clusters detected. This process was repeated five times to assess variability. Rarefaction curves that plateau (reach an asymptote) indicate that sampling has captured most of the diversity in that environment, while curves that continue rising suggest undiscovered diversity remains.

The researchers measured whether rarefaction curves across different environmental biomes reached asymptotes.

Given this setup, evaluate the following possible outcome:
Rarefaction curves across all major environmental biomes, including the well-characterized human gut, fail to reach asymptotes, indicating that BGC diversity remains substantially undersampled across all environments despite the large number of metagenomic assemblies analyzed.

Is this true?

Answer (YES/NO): YES